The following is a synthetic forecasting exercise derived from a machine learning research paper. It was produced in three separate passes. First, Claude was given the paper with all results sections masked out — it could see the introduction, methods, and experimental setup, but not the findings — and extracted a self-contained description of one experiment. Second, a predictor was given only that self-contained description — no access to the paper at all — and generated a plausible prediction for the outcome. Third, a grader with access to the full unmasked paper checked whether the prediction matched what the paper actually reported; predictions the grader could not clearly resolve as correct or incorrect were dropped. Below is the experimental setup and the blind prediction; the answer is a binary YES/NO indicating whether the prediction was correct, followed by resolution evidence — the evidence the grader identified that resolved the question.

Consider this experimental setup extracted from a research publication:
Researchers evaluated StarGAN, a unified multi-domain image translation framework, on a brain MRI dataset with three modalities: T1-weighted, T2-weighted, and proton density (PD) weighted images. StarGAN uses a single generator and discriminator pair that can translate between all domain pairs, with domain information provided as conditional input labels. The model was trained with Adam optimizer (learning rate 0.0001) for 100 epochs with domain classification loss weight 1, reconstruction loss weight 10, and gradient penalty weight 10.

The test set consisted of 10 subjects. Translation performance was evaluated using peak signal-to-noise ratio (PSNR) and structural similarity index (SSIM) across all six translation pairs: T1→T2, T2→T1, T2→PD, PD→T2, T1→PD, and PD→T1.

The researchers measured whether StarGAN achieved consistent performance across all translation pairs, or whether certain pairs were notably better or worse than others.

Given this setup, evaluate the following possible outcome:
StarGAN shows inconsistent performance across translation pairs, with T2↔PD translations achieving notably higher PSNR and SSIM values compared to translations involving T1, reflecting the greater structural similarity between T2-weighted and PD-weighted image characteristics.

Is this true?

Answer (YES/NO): YES